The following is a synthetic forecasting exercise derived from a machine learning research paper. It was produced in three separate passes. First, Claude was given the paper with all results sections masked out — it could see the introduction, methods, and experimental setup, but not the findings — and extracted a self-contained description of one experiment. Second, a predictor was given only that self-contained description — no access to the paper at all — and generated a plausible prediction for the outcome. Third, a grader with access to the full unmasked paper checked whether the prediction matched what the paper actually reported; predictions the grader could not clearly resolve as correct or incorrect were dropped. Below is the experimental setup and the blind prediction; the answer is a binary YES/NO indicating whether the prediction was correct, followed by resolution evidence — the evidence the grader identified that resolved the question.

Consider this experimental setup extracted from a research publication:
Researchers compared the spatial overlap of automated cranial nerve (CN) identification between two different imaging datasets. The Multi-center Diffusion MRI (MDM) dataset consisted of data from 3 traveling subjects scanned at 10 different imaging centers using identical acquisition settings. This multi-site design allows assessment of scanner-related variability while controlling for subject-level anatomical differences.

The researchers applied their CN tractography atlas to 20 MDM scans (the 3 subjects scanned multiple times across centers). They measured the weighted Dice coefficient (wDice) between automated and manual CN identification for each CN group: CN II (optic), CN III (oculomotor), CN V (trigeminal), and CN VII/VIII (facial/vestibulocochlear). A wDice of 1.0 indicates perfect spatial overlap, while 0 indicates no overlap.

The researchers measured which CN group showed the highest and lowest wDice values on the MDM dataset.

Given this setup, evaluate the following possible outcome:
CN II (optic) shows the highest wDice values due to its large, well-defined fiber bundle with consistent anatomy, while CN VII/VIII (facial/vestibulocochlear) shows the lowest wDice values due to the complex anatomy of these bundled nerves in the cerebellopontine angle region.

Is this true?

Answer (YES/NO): NO